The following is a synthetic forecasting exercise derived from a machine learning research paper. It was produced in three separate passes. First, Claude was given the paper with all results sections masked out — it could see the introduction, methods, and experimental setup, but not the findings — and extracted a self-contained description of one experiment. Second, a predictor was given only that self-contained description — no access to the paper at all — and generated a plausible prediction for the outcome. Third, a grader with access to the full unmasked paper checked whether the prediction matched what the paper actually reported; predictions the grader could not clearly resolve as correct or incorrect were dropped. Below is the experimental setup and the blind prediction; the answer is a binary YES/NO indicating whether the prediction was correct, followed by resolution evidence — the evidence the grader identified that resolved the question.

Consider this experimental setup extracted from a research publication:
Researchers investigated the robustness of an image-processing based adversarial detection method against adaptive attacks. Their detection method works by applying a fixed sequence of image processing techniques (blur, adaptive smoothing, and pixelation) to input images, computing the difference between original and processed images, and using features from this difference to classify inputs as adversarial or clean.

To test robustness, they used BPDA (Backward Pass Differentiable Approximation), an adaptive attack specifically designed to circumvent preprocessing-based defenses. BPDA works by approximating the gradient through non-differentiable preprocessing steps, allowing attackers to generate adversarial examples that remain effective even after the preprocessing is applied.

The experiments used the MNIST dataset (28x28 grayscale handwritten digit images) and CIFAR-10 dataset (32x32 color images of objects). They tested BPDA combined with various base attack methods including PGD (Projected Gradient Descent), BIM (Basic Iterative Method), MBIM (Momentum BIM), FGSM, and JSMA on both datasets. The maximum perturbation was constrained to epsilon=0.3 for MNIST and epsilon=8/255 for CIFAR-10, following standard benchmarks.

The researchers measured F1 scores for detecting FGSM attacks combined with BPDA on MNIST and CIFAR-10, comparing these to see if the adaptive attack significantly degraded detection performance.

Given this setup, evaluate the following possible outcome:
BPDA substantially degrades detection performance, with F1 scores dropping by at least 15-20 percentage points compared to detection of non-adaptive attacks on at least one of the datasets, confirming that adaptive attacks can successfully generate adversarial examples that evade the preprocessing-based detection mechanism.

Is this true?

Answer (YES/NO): NO